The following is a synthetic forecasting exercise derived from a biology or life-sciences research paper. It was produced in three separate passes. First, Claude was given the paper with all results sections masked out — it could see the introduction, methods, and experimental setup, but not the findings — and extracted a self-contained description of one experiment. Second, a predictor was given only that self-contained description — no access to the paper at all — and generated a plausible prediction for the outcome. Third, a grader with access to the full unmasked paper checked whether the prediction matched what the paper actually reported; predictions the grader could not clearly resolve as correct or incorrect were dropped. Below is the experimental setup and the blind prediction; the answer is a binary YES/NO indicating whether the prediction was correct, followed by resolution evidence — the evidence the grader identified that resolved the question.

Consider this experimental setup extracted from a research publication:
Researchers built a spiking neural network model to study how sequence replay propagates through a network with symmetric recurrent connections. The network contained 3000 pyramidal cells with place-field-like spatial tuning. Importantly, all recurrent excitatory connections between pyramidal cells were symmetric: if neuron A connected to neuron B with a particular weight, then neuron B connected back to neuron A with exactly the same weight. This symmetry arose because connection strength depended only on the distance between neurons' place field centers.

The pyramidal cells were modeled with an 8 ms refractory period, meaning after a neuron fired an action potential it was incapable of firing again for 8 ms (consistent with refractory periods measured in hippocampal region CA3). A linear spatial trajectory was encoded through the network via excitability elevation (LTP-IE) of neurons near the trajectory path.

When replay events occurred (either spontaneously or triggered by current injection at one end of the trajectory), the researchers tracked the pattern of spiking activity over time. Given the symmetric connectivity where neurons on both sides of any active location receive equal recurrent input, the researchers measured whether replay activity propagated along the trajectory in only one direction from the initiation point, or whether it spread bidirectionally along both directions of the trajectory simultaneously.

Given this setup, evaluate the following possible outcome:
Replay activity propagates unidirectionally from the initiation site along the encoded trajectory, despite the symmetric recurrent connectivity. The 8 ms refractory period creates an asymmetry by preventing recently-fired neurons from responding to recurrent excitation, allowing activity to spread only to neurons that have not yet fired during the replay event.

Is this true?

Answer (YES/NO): YES